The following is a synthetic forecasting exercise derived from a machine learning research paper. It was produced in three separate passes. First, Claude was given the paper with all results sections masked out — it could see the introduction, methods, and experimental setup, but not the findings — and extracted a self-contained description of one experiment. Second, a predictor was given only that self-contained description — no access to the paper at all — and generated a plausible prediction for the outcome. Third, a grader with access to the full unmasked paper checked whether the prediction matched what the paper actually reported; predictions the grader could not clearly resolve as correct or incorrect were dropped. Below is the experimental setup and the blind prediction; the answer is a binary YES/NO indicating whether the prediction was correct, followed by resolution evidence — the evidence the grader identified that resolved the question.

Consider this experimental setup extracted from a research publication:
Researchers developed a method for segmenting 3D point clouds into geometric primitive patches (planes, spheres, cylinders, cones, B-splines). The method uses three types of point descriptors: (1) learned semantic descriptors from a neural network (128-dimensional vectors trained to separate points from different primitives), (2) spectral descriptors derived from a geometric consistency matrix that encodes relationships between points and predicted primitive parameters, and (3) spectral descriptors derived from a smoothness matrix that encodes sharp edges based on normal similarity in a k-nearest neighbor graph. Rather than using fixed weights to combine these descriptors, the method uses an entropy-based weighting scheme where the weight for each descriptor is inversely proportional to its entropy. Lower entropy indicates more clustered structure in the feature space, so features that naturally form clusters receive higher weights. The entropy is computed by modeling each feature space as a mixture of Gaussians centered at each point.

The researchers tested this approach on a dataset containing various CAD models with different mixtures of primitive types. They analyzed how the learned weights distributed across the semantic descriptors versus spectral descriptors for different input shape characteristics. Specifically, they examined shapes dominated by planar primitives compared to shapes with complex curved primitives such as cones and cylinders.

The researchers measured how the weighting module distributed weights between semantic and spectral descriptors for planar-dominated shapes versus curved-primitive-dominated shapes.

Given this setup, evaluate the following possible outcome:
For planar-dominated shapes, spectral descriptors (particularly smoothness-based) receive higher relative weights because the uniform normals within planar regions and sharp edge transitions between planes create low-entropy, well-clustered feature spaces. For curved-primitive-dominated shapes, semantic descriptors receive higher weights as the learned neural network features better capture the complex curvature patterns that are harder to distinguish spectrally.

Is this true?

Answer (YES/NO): YES